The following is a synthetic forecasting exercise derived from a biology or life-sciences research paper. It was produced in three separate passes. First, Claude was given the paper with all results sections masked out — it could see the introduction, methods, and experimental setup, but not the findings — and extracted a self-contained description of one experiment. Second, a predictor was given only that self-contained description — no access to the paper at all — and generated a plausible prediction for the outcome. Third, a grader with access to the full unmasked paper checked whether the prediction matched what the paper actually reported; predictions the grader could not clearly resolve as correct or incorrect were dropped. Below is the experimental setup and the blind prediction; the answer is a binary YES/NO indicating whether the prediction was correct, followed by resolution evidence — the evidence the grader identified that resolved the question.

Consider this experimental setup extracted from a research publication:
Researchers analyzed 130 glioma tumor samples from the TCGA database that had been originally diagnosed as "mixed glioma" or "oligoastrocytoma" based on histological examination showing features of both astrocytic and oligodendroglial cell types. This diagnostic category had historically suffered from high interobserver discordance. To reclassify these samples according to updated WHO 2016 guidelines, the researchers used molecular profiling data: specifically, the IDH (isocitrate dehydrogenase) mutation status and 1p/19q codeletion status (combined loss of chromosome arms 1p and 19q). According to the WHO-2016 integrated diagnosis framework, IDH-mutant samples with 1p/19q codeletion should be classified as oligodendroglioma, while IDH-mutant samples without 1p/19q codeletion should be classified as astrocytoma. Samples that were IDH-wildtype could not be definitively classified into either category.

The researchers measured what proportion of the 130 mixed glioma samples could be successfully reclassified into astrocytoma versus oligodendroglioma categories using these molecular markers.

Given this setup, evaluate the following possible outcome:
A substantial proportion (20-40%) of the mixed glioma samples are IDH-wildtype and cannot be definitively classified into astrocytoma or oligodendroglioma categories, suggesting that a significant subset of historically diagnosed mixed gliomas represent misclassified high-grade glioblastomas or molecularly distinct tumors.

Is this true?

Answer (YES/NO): NO